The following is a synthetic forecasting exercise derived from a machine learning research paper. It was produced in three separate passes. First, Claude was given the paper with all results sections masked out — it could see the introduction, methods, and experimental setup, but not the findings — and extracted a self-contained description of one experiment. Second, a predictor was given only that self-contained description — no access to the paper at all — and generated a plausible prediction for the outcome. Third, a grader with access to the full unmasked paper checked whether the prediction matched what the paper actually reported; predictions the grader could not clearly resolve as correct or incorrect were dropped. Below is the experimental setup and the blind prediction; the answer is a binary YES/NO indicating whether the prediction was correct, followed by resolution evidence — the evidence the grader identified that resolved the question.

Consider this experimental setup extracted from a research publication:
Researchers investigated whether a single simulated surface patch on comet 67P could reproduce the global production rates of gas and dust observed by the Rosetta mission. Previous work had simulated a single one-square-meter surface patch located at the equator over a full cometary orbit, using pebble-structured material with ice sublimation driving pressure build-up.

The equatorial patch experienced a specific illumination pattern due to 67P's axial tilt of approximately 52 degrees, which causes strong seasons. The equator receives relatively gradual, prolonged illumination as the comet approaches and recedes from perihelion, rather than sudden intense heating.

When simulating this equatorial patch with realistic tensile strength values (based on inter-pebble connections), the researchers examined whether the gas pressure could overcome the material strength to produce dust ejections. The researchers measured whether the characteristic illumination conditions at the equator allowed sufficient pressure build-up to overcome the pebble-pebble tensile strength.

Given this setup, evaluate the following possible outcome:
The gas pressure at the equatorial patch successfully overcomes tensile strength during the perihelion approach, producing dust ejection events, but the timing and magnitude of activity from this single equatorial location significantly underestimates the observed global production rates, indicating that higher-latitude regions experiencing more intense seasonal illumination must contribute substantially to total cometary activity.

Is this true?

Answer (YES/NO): NO